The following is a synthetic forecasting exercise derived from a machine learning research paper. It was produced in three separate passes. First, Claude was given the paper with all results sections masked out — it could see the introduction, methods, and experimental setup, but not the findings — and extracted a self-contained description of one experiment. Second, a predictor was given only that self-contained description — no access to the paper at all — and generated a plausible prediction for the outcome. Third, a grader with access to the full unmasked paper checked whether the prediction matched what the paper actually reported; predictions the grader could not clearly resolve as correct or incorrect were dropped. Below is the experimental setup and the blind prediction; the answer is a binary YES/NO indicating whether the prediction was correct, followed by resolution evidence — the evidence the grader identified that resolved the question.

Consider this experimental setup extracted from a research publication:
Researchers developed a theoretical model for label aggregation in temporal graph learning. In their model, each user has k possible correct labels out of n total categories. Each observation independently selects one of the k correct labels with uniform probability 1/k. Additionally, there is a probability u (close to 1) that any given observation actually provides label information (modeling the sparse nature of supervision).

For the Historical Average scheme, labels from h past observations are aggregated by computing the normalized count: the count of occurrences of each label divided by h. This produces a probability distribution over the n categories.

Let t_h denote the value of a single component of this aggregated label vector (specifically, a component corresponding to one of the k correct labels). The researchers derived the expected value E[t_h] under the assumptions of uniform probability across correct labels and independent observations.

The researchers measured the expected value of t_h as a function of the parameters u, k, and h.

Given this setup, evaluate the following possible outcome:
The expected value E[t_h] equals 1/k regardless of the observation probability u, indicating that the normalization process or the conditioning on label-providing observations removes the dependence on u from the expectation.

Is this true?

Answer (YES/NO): NO